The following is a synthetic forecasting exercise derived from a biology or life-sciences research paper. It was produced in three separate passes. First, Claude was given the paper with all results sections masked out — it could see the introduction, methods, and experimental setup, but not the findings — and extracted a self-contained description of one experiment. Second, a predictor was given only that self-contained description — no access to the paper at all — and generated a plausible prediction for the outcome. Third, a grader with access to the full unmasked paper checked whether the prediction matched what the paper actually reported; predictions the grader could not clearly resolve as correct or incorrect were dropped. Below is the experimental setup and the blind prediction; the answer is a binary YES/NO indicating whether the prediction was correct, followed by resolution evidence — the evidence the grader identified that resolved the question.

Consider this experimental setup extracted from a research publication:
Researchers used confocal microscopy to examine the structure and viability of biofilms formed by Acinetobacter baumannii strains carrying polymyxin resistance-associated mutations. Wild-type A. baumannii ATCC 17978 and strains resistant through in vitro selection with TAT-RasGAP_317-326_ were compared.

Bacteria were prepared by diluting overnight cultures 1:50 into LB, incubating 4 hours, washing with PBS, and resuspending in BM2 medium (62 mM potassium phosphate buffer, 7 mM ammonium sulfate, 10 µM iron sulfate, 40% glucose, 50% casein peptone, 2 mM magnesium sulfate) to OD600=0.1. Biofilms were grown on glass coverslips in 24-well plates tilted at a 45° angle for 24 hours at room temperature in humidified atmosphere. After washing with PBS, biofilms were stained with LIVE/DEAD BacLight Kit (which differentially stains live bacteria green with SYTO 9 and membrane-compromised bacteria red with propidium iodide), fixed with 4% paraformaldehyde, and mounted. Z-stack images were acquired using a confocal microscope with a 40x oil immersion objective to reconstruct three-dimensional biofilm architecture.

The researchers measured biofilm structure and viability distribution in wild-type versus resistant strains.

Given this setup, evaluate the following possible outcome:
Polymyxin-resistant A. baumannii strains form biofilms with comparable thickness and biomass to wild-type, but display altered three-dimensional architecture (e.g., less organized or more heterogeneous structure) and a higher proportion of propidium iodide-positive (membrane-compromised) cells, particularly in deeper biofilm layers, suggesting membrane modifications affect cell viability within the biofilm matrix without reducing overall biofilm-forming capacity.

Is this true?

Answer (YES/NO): NO